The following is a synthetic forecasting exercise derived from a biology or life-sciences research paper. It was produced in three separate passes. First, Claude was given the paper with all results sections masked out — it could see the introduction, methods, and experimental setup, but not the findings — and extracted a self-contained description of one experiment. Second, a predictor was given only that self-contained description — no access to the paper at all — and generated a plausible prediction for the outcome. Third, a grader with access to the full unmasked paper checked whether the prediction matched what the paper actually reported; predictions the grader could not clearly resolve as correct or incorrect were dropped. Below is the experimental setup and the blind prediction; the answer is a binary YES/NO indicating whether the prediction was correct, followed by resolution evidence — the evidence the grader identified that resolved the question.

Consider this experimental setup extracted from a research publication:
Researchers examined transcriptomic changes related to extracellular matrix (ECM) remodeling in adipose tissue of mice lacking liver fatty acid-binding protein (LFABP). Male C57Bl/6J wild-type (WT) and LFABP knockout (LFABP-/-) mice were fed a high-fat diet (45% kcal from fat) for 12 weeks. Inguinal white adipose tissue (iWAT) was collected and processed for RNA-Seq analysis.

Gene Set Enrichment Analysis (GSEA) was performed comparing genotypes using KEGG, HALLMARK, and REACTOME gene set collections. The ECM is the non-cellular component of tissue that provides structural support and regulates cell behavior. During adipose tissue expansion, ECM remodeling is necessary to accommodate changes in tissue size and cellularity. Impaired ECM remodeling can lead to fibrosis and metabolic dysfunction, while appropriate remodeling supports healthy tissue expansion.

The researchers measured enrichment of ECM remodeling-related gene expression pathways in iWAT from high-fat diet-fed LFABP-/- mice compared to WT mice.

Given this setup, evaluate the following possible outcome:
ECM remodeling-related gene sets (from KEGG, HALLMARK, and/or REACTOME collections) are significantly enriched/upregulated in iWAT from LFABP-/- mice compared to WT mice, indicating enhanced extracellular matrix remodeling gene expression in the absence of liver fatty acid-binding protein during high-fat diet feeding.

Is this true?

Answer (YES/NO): NO